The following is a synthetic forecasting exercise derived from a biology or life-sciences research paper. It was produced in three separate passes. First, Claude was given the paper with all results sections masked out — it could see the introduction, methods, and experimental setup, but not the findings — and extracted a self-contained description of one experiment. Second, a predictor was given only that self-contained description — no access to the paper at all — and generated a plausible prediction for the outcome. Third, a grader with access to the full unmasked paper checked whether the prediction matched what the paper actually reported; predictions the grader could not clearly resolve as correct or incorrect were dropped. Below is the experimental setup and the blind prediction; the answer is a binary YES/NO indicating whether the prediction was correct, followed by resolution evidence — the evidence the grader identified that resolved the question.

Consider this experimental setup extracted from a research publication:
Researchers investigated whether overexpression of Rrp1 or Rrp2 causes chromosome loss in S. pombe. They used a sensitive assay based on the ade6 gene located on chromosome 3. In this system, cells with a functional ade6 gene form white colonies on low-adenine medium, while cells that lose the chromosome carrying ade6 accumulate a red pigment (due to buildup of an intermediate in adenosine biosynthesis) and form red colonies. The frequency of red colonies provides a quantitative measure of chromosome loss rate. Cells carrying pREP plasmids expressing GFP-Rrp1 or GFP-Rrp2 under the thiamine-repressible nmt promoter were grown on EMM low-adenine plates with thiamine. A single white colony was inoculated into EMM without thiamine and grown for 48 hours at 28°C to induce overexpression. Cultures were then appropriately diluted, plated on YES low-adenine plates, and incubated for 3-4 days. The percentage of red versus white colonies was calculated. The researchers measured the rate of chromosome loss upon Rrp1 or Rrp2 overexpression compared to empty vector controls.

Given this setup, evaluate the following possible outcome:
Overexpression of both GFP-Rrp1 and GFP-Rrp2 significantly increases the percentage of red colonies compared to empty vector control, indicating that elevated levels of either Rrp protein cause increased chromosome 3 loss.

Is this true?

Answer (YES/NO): YES